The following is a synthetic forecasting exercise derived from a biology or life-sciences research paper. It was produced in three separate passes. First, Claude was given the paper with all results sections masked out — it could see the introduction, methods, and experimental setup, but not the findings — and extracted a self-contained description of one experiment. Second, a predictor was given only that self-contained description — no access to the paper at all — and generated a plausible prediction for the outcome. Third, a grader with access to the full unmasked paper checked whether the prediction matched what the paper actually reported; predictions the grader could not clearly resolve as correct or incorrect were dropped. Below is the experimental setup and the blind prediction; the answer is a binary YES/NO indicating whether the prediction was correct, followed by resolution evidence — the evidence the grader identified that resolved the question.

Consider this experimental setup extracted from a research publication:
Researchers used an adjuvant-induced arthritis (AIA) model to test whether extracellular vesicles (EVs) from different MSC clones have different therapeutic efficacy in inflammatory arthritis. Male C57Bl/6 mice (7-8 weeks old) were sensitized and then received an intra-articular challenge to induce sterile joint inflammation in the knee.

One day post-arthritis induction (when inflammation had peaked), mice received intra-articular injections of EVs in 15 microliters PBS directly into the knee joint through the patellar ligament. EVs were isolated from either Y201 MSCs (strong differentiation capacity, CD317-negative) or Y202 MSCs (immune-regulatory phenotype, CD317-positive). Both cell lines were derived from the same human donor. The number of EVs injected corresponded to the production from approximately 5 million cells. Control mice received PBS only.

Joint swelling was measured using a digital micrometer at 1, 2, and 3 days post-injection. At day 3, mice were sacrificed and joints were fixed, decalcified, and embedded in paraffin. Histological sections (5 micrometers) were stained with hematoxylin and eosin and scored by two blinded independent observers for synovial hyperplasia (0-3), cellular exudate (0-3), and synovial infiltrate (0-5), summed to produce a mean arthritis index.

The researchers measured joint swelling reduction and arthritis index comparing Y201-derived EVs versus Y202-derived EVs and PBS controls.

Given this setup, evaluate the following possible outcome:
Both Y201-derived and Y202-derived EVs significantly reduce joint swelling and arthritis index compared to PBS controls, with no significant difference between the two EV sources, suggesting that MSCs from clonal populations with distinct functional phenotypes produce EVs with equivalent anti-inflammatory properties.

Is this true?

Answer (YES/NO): NO